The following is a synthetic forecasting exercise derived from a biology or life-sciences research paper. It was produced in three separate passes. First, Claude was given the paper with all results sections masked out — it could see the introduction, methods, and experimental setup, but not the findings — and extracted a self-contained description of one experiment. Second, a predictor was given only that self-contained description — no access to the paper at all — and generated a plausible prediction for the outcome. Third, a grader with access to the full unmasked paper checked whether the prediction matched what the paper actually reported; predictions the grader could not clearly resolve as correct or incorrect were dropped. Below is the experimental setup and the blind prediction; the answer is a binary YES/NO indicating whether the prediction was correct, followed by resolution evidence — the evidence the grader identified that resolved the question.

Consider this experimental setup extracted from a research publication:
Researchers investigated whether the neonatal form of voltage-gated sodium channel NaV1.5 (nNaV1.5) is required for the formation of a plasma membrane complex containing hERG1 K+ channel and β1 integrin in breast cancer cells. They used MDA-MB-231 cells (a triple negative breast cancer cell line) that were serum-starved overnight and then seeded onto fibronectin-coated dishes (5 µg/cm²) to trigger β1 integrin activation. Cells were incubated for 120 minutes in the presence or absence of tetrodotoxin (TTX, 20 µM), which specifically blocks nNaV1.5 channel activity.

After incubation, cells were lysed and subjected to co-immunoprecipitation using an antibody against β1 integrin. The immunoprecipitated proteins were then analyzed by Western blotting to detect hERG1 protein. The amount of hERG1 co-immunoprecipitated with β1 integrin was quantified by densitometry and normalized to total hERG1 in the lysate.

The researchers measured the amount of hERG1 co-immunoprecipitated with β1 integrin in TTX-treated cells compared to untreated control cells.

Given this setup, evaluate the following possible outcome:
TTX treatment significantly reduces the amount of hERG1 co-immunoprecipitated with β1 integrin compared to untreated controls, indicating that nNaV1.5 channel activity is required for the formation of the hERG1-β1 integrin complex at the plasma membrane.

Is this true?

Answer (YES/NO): NO